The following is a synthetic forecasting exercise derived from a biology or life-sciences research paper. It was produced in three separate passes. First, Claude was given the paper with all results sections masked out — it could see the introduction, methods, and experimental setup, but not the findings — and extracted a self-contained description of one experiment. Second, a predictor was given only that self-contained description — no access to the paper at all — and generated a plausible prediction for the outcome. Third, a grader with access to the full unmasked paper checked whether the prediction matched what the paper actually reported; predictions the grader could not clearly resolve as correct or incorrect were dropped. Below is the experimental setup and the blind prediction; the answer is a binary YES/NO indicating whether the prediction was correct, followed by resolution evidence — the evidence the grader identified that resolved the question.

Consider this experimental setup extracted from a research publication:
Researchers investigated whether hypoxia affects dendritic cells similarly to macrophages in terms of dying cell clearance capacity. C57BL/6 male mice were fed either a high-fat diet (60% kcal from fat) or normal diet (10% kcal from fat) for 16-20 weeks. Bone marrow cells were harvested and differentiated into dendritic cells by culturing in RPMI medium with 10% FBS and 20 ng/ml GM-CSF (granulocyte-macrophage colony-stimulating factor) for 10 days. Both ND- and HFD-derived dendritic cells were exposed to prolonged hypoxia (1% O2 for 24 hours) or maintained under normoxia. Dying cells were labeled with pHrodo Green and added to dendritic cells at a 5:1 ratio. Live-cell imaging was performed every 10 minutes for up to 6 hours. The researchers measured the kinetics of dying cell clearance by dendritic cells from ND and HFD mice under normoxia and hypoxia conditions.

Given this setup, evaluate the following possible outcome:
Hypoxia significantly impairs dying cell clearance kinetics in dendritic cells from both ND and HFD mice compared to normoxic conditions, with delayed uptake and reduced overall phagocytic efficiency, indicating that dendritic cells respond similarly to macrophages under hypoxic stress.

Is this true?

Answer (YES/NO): NO